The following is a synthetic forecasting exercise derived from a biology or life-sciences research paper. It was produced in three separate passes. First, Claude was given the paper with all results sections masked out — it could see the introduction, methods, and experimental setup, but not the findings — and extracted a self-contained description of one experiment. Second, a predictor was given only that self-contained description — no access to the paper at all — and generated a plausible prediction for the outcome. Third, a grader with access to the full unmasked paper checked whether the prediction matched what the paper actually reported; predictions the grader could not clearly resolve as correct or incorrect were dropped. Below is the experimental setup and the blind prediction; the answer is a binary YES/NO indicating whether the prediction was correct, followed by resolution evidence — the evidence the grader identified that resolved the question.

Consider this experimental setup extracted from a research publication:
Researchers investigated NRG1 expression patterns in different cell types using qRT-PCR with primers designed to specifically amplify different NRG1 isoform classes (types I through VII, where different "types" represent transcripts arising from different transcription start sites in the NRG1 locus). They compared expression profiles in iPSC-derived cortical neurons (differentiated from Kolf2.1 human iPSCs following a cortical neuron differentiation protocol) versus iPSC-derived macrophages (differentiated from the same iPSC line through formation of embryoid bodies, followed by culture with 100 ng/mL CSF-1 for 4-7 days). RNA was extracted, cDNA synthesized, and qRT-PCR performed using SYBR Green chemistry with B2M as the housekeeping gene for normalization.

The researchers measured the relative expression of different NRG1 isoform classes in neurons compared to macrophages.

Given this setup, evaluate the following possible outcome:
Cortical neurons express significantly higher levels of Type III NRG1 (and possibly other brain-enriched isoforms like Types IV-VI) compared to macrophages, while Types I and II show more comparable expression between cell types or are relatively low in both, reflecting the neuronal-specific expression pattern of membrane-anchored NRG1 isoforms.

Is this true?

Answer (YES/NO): NO